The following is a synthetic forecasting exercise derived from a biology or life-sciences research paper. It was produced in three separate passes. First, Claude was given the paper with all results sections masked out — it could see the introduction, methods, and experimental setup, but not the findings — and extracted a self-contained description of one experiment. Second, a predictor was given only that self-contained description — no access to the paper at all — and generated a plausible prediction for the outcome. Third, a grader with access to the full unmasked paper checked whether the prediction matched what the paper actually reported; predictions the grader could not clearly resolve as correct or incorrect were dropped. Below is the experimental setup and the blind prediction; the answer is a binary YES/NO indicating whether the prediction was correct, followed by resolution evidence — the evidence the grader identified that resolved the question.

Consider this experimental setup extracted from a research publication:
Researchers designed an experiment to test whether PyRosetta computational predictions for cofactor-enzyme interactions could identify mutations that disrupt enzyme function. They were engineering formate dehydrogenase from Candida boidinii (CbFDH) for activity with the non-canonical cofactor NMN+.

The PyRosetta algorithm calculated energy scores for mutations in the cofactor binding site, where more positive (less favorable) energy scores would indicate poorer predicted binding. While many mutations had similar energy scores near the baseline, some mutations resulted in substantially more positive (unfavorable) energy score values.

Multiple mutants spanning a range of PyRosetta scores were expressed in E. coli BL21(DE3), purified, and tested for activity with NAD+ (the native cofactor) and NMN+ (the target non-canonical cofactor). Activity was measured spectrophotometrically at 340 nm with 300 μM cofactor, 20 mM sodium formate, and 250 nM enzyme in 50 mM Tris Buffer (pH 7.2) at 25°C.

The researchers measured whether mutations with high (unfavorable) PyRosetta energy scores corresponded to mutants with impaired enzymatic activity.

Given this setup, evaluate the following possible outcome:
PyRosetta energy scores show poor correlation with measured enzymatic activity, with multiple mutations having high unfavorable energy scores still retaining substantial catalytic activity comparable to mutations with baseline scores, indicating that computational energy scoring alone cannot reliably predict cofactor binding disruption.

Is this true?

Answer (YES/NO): NO